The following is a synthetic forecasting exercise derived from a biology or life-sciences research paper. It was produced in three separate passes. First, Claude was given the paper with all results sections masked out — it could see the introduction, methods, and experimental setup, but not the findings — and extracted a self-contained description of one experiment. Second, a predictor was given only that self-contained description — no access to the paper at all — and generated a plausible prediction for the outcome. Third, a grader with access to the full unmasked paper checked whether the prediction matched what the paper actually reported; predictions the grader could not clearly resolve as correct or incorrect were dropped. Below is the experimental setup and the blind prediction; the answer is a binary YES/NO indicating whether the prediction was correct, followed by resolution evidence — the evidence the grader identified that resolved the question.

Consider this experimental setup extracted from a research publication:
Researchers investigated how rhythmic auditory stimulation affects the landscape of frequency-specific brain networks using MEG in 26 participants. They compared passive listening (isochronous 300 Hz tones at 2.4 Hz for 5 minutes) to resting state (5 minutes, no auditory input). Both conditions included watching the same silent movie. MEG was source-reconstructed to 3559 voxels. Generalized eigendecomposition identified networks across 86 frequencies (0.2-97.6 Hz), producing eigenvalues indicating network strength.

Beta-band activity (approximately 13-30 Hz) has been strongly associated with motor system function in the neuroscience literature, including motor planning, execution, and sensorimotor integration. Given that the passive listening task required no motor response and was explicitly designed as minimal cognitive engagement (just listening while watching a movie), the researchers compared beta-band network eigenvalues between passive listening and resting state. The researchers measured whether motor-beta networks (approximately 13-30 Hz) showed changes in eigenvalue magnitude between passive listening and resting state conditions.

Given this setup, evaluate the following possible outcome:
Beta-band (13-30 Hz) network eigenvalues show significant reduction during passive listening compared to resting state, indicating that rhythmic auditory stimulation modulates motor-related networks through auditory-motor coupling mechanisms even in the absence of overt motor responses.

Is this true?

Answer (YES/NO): NO